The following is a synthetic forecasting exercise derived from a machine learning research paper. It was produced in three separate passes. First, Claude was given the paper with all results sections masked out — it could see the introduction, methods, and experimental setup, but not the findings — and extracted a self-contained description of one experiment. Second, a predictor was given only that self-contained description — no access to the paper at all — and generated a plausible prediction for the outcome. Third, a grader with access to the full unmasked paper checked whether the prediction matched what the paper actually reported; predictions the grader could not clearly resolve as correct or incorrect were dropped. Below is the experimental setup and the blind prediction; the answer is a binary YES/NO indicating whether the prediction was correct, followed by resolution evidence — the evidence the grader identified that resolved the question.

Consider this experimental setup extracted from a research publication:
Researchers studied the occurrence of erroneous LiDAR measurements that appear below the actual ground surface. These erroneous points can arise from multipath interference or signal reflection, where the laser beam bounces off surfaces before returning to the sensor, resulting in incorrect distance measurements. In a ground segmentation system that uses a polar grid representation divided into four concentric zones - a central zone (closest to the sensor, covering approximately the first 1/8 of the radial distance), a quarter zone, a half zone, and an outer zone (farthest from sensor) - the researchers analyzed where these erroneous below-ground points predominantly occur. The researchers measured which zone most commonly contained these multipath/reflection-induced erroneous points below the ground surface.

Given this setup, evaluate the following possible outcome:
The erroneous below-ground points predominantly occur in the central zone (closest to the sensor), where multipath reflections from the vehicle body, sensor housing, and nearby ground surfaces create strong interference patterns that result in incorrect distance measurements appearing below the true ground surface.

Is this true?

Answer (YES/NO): YES